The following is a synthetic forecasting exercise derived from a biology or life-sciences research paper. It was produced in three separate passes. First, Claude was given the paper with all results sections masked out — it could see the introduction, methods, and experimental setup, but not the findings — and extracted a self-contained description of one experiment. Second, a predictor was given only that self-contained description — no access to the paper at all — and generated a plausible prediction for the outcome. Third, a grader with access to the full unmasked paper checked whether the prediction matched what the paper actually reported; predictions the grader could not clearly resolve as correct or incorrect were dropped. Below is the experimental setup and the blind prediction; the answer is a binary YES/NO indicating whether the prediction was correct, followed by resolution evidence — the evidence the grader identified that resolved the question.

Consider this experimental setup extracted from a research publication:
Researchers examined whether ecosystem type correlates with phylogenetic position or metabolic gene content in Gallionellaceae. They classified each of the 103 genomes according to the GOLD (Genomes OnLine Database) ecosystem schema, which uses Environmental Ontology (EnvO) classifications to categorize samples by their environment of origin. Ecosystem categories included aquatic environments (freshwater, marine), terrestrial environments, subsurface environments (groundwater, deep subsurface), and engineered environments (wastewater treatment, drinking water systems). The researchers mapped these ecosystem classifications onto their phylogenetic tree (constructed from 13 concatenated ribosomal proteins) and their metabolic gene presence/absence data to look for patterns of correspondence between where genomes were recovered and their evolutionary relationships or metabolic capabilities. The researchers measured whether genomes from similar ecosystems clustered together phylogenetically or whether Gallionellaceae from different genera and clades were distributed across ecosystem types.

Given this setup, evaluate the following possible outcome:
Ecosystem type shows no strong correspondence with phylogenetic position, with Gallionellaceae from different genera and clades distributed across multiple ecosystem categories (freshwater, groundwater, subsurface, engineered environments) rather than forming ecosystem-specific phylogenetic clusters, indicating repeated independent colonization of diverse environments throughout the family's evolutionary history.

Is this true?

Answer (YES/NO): YES